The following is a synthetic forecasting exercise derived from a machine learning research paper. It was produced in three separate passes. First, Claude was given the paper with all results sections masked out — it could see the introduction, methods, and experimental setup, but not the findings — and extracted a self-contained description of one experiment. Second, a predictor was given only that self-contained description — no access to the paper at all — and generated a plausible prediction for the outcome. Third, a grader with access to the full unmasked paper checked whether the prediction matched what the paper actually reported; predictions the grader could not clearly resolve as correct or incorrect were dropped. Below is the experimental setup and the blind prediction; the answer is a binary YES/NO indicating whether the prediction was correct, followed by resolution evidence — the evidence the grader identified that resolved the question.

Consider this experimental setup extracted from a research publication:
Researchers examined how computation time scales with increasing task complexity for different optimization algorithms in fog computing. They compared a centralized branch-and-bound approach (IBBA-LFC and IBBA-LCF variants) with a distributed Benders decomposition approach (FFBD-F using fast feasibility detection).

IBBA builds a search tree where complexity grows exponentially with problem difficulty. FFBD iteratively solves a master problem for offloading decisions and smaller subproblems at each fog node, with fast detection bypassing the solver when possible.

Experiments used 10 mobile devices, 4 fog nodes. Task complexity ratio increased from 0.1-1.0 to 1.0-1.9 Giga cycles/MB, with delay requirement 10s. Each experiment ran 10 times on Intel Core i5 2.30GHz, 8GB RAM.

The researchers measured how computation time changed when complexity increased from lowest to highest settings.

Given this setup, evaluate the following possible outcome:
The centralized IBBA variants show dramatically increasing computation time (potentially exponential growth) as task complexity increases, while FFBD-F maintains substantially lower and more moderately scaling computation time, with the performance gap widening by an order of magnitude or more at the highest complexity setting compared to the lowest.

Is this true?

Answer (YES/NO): YES